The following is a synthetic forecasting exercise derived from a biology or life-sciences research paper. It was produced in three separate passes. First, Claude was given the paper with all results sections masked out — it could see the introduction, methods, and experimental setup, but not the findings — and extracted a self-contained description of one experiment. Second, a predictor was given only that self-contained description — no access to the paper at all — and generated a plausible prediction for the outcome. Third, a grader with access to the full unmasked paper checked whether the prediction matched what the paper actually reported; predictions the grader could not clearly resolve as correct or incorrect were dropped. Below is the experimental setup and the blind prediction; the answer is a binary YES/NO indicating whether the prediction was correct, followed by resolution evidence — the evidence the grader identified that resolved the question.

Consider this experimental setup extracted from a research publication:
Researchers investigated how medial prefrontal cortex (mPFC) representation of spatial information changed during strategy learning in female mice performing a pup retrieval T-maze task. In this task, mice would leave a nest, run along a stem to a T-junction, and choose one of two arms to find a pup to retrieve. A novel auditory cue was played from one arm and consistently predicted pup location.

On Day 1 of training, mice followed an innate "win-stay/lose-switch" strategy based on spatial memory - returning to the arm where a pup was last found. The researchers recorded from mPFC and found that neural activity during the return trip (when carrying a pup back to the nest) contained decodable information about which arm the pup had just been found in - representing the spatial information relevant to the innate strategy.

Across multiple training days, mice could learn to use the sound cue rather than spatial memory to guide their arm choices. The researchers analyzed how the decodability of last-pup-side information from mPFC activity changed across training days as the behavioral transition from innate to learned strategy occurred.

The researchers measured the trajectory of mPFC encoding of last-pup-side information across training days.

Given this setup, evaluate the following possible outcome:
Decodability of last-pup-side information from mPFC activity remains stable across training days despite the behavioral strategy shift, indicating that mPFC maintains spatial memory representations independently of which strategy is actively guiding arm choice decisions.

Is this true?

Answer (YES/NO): NO